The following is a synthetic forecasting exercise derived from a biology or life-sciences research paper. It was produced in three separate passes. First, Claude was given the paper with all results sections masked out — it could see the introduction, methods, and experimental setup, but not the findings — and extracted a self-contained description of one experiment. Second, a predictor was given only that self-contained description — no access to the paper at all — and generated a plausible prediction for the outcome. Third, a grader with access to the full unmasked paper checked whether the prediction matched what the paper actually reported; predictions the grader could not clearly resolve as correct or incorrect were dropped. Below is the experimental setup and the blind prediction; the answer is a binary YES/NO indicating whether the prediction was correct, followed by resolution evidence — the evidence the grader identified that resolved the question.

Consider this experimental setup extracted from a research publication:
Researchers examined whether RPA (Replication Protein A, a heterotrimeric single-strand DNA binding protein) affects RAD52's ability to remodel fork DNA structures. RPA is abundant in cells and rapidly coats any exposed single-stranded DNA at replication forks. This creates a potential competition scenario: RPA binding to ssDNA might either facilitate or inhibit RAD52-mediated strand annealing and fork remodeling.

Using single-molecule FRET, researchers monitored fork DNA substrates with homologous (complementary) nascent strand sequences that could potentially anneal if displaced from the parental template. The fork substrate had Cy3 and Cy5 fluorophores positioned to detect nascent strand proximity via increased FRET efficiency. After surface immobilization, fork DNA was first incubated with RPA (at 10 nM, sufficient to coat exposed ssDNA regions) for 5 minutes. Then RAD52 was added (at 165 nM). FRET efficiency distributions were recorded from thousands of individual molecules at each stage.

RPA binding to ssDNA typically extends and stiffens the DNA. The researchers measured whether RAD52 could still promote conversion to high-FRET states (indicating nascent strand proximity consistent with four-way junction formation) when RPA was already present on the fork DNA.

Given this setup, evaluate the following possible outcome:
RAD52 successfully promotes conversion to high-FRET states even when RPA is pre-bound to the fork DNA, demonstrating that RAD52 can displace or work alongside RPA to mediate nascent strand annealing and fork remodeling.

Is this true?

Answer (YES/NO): NO